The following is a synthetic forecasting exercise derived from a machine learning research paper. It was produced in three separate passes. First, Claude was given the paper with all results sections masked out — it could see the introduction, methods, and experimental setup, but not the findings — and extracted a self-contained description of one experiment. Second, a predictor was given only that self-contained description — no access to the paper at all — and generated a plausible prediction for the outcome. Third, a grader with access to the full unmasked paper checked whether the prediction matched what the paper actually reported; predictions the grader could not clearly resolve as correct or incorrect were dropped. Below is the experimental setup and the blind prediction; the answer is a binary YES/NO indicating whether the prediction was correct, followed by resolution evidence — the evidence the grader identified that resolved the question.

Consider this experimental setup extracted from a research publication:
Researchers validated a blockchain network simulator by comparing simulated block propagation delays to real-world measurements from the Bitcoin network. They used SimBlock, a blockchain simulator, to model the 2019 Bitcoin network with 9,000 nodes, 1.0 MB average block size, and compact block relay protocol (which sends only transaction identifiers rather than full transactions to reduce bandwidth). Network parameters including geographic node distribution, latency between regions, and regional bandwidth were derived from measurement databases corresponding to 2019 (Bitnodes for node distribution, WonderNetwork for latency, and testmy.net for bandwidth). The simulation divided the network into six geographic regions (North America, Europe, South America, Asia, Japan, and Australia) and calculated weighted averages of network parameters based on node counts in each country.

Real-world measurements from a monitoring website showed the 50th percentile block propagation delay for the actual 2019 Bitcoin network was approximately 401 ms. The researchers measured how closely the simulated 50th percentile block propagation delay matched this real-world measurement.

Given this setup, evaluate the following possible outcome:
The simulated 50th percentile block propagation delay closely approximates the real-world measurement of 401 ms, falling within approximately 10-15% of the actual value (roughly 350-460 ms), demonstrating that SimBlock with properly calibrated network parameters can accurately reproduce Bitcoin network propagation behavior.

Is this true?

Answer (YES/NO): NO